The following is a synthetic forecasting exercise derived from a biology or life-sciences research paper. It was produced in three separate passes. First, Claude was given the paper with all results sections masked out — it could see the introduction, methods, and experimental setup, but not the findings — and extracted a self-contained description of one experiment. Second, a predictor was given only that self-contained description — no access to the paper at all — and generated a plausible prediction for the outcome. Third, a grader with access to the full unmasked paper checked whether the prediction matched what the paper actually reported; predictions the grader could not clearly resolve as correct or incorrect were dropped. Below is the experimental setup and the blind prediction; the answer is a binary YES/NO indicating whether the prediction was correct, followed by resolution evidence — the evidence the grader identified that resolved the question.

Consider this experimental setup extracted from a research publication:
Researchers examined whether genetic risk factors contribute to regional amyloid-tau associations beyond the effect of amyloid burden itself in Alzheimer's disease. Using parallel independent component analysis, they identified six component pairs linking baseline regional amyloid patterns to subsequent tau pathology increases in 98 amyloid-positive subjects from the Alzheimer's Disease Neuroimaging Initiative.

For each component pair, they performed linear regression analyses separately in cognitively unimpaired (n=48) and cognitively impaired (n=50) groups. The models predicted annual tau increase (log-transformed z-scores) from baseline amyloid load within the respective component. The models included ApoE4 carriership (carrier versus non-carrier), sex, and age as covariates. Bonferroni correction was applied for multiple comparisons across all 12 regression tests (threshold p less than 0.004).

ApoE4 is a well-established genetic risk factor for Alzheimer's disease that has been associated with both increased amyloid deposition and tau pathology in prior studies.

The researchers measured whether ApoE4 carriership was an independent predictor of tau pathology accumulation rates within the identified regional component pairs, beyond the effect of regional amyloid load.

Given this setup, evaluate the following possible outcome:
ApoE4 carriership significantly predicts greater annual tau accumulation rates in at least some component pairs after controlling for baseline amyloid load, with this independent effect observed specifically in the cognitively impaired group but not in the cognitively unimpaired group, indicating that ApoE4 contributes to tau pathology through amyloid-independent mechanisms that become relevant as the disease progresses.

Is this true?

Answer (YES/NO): YES